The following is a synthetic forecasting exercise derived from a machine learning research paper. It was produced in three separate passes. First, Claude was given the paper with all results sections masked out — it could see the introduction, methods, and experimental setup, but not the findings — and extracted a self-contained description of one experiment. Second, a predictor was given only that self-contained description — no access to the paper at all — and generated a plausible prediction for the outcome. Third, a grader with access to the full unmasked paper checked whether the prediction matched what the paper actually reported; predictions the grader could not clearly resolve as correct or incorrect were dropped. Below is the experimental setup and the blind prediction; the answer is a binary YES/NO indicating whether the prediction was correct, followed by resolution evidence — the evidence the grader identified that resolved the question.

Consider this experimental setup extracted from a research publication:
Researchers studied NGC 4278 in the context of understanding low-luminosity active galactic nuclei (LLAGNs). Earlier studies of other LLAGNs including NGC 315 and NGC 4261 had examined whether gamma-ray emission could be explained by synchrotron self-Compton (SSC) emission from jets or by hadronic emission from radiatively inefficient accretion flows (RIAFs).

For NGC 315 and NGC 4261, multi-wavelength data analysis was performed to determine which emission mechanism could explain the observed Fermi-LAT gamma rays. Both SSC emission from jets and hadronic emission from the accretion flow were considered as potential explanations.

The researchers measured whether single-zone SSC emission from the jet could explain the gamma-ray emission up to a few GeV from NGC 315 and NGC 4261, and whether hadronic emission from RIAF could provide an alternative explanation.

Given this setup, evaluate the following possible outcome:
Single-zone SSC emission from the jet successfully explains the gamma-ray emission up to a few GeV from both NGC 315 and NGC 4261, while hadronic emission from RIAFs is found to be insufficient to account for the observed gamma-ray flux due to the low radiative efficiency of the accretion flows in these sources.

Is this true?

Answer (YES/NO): YES